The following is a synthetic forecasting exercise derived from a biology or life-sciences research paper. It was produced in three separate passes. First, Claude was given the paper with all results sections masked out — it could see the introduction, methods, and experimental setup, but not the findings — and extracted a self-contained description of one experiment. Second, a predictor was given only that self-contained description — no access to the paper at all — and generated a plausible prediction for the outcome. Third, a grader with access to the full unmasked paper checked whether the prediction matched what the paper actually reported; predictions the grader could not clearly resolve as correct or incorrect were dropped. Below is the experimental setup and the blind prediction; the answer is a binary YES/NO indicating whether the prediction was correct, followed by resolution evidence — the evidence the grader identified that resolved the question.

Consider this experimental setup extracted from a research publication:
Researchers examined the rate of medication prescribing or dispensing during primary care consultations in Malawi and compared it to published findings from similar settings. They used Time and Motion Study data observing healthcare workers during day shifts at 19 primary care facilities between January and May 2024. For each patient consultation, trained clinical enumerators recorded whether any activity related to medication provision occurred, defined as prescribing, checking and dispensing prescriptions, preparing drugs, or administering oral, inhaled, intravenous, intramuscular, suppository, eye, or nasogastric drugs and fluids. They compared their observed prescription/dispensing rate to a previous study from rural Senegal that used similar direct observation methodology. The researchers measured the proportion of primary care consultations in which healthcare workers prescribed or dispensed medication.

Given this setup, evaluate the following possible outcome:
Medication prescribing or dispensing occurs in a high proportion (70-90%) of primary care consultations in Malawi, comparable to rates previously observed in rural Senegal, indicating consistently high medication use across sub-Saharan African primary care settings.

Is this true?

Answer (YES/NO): NO